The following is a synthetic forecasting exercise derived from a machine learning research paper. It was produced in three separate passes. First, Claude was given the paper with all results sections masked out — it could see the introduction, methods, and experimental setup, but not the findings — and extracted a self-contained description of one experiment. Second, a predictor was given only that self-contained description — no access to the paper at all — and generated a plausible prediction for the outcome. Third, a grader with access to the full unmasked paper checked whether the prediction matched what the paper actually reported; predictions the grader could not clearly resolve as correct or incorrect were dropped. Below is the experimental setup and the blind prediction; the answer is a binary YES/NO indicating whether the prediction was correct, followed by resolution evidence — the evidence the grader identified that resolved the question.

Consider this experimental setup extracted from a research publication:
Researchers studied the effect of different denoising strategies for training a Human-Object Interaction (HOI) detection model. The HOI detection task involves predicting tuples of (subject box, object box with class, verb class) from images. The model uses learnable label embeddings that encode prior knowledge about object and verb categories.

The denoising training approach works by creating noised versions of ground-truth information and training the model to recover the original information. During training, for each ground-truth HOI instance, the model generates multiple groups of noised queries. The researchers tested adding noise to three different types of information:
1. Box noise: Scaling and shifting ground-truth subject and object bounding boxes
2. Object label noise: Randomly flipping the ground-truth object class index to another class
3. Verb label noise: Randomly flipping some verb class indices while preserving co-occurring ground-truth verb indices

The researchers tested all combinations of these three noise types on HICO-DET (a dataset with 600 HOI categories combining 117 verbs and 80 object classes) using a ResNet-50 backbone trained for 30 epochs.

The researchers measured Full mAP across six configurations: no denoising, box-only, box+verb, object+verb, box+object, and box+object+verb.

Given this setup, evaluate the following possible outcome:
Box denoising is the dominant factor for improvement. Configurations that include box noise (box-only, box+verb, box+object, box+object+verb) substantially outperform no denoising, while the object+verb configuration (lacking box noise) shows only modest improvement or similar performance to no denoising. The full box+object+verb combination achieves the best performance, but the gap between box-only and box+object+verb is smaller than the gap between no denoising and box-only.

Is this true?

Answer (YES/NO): NO